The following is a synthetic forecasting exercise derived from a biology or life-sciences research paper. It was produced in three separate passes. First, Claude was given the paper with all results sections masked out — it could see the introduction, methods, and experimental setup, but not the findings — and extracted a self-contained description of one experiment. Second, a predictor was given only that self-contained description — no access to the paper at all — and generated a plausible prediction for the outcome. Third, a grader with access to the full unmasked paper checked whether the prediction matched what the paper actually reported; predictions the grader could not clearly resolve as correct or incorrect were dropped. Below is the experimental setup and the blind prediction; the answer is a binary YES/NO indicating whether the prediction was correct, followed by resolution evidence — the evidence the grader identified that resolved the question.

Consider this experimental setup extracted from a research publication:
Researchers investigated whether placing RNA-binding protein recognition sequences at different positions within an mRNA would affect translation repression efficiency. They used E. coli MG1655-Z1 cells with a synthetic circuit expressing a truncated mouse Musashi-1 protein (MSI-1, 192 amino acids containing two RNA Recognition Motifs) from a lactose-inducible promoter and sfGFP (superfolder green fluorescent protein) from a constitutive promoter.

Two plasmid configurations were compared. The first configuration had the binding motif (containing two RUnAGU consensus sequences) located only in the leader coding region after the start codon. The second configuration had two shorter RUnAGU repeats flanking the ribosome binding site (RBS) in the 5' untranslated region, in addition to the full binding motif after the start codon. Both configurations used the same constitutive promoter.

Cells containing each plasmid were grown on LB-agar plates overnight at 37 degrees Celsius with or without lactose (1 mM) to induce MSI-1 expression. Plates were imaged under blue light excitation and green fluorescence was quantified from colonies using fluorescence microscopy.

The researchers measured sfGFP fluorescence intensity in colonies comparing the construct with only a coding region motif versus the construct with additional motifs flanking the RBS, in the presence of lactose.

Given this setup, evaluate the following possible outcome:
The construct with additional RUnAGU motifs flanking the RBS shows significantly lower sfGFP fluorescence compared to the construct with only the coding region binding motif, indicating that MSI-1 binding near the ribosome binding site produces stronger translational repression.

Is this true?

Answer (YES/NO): YES